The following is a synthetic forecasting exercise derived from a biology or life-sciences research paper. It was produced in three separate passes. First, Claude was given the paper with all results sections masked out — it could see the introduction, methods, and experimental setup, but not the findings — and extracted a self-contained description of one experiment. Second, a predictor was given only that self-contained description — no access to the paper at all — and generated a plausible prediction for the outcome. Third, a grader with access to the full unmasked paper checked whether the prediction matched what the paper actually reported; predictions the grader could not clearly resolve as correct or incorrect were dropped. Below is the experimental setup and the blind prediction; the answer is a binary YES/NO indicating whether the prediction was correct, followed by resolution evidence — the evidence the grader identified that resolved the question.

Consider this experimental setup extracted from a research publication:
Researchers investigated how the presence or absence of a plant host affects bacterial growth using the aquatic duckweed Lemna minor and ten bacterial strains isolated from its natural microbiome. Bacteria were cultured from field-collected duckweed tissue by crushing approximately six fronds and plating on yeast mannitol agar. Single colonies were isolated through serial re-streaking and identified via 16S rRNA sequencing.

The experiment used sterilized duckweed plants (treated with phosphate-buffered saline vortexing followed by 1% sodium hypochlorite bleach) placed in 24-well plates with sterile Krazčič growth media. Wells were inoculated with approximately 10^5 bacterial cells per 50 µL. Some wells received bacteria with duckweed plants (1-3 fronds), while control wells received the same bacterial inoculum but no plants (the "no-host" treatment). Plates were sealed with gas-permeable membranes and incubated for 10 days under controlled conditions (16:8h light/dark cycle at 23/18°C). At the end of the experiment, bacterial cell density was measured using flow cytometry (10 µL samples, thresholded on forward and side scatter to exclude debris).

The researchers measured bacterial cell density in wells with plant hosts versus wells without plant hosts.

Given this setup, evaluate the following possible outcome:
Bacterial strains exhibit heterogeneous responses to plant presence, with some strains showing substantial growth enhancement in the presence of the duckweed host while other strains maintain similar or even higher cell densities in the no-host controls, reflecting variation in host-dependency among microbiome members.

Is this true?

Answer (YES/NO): NO